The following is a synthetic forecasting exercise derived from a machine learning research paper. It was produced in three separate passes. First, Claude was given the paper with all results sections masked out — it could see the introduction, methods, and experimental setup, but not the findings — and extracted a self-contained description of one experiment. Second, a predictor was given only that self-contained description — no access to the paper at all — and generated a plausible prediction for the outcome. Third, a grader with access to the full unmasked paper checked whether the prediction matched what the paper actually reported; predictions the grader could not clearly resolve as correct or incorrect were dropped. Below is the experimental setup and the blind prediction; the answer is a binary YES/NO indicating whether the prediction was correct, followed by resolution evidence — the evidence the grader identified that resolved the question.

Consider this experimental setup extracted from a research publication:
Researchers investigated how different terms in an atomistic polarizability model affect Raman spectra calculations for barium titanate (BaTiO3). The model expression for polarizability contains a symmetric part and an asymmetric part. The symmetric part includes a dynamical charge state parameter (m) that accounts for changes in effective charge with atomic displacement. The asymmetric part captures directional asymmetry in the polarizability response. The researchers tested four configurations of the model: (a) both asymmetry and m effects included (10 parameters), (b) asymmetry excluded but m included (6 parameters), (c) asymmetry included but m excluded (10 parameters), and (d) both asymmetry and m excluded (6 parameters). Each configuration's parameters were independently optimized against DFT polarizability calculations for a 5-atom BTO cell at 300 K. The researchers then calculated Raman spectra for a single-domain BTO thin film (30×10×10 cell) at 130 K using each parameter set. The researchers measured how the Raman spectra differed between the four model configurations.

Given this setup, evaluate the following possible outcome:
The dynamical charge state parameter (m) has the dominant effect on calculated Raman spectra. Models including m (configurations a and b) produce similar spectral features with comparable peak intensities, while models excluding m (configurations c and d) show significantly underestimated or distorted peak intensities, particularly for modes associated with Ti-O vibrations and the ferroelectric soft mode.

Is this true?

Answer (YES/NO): NO